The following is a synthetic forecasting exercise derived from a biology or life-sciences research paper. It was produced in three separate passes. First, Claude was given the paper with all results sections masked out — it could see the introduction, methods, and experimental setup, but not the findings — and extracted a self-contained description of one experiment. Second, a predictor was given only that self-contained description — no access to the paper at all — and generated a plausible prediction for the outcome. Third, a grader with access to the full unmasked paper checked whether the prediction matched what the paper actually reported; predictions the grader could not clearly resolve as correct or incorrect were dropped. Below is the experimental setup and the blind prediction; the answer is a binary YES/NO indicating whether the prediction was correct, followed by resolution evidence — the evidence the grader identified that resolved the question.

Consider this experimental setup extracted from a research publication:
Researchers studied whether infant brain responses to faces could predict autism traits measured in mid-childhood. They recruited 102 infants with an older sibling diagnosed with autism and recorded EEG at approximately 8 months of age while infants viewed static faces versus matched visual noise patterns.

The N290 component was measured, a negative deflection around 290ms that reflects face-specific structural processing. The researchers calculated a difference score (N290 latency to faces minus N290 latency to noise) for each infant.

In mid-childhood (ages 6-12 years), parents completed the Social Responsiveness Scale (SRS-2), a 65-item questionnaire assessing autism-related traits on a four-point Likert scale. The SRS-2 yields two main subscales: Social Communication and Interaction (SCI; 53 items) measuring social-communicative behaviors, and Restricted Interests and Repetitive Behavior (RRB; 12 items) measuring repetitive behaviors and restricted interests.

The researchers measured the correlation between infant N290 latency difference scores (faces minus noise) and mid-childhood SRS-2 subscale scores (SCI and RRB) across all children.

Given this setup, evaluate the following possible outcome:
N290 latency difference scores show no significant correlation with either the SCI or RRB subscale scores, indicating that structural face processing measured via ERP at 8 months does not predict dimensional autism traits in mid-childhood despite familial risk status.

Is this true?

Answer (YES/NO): YES